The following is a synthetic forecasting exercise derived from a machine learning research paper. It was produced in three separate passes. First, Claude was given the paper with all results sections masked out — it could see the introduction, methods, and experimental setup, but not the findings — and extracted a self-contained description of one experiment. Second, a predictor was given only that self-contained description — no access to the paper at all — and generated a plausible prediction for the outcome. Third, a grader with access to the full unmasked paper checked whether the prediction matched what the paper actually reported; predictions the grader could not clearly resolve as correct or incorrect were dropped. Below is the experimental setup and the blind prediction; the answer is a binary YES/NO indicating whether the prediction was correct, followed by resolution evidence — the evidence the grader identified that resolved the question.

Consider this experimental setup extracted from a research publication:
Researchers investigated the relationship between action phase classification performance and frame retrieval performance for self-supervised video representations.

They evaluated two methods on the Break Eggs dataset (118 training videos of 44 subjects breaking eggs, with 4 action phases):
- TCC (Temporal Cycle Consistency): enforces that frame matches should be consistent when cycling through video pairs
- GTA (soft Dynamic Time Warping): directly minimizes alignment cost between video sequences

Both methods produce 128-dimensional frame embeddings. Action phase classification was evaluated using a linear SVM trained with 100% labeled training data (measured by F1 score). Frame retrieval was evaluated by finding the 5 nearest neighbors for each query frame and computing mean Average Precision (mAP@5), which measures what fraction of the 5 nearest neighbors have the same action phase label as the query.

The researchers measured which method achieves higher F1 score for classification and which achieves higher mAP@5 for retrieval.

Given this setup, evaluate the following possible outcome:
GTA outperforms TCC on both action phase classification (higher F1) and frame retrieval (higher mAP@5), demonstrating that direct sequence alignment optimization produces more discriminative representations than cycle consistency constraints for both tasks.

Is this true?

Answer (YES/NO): NO